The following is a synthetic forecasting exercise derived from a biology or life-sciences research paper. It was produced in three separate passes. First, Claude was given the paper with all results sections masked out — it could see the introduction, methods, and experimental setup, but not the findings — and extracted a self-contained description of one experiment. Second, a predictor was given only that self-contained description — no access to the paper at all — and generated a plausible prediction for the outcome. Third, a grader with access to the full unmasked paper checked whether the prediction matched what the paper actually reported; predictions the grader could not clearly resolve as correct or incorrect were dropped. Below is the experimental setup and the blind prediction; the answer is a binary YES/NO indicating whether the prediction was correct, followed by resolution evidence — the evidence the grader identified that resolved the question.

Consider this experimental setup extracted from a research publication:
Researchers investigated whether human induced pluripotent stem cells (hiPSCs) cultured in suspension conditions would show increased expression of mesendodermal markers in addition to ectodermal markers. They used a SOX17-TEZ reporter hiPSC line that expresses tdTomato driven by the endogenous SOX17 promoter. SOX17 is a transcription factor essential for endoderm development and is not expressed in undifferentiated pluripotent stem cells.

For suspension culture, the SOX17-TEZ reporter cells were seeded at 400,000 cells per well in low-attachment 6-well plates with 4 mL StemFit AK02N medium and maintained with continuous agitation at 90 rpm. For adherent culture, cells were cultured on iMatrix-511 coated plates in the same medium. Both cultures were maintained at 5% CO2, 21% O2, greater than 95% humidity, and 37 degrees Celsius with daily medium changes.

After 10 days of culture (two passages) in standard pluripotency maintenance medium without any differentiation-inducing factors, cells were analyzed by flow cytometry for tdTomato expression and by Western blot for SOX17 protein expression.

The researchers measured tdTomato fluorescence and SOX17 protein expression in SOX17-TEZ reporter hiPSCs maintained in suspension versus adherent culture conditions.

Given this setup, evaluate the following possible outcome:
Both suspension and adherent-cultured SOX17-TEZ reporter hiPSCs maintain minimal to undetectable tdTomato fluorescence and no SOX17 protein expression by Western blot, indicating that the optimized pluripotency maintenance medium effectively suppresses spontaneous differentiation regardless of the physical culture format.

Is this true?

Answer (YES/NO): NO